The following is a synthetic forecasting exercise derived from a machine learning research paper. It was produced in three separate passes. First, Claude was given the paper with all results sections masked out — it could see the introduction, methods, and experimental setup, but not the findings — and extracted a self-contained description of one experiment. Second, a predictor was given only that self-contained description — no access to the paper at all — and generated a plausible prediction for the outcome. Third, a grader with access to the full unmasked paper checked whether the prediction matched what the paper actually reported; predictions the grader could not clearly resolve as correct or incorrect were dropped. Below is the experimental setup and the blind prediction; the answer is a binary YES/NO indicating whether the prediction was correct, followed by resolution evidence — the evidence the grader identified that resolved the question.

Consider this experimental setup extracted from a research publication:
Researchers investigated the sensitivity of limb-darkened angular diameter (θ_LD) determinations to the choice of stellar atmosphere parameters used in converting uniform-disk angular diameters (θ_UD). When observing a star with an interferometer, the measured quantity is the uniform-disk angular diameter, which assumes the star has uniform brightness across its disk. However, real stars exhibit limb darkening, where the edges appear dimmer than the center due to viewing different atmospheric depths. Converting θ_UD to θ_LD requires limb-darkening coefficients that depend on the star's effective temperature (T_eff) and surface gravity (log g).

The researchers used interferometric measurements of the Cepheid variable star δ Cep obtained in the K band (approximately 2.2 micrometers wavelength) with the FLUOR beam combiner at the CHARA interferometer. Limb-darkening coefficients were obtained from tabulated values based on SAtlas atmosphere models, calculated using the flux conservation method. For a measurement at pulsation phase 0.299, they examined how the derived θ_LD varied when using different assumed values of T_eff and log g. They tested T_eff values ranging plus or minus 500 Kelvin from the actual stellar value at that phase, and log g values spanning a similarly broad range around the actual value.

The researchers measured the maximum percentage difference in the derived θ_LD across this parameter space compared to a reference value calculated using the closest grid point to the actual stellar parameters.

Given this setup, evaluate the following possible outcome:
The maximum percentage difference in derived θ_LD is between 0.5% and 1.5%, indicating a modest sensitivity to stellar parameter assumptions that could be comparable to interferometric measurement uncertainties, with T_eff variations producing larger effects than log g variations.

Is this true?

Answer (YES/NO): NO